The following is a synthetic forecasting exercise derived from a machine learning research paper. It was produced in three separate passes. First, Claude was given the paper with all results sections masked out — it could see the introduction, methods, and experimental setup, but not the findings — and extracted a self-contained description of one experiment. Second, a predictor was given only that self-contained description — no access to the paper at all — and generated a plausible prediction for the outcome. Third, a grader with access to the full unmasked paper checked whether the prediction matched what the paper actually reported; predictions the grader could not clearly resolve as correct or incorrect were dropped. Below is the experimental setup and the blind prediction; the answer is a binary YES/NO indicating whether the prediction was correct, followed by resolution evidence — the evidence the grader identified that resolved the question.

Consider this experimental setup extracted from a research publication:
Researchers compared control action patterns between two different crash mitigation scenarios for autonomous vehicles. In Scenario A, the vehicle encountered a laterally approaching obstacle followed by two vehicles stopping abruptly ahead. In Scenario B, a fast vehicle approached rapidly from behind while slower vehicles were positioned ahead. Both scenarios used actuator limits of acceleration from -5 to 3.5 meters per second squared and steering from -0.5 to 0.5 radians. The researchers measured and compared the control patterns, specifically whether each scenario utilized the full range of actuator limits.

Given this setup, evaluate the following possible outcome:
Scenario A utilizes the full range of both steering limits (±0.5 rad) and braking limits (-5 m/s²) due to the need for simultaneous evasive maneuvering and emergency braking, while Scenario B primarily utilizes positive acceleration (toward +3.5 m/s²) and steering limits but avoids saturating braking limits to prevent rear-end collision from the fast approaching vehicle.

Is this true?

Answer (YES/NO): NO